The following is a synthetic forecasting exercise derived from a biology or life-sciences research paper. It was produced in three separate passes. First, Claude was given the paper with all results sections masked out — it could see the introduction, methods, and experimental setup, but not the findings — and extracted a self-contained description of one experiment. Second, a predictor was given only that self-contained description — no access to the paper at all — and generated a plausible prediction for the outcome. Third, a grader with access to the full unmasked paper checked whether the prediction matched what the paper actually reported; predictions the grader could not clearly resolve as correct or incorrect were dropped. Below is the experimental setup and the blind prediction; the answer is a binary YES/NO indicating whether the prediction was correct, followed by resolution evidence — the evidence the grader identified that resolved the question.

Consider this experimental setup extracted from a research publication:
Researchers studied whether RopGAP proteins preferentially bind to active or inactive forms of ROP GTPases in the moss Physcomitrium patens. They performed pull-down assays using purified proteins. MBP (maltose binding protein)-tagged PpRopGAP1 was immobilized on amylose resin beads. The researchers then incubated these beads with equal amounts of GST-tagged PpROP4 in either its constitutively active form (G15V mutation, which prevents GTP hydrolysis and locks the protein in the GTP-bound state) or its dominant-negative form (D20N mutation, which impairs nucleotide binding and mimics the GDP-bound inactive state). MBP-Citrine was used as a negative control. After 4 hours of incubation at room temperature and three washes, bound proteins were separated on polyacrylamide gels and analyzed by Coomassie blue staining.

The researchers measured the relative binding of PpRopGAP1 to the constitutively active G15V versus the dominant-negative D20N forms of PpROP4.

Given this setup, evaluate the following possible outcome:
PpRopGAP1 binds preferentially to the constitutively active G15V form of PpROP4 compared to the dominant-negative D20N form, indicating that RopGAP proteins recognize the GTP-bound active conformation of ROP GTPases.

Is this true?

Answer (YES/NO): YES